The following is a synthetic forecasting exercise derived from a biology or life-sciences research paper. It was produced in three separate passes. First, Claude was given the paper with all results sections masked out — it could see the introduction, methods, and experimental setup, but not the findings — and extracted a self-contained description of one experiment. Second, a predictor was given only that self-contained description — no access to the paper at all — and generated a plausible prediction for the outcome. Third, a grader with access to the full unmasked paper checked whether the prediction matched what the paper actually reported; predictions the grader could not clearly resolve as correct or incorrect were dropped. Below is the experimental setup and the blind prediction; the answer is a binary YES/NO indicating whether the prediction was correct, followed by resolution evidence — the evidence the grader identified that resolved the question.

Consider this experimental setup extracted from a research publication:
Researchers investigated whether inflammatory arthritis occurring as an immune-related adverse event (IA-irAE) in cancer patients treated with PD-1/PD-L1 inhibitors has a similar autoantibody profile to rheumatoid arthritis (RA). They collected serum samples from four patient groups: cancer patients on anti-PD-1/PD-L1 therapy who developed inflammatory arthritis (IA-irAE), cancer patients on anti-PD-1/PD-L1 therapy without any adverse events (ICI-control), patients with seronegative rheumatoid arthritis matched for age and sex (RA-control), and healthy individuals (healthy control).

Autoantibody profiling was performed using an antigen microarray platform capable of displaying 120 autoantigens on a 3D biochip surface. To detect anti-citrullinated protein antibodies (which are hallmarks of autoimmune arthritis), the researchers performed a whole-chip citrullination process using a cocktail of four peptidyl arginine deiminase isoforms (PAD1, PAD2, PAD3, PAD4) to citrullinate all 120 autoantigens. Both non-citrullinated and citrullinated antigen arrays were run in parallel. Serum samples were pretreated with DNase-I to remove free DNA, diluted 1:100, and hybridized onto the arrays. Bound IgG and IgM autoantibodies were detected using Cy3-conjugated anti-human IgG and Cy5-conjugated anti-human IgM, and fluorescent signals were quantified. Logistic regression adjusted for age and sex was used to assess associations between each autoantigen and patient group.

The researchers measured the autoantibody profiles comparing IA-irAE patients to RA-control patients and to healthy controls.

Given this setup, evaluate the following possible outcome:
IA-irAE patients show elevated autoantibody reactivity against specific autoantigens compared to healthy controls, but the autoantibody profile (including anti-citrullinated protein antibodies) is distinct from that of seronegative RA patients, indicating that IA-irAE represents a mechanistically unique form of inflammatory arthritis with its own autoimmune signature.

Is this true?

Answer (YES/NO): NO